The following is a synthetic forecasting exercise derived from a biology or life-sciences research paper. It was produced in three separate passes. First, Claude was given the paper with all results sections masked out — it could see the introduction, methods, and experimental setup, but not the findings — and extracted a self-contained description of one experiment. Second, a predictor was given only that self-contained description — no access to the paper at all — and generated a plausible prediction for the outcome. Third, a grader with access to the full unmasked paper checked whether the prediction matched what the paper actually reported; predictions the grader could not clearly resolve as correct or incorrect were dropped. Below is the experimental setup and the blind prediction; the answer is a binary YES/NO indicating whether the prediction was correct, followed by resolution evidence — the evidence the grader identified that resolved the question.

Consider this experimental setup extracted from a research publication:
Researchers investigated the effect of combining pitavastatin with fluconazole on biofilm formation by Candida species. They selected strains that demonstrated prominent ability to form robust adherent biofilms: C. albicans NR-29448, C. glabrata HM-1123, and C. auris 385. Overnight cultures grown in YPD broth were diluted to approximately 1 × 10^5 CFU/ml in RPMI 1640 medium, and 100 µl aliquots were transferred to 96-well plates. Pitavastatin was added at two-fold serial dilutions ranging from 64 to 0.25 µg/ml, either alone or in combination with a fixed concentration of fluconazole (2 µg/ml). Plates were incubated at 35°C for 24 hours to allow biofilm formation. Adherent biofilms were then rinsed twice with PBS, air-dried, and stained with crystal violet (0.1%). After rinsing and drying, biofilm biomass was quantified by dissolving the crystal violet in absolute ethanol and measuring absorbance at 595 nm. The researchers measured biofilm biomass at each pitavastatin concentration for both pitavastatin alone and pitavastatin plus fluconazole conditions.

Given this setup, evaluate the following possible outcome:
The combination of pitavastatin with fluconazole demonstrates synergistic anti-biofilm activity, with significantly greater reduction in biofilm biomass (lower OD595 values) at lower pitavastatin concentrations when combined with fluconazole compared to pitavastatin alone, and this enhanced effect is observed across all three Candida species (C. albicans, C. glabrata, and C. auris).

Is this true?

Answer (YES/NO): YES